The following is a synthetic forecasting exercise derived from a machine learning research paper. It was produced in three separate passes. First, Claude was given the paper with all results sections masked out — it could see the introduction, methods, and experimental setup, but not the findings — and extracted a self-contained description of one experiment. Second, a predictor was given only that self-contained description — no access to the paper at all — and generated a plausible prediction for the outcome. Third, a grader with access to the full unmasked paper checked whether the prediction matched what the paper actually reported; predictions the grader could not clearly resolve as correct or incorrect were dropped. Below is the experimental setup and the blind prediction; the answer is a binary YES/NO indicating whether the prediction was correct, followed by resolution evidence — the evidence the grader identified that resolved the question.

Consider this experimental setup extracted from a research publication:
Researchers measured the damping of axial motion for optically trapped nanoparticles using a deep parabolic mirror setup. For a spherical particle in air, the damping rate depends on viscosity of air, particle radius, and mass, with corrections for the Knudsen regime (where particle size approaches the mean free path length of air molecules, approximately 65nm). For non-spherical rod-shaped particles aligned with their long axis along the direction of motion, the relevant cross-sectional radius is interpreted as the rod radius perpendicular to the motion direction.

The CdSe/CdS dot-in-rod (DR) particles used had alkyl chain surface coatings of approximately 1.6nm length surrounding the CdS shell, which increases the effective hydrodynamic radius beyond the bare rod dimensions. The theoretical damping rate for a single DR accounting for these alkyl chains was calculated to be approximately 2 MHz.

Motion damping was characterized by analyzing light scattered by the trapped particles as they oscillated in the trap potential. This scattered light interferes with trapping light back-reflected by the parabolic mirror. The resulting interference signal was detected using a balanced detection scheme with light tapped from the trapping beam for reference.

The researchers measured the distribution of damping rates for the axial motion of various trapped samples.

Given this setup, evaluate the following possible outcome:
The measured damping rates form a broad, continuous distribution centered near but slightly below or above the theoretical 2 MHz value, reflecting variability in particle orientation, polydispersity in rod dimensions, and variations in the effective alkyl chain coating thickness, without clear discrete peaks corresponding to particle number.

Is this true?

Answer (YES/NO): NO